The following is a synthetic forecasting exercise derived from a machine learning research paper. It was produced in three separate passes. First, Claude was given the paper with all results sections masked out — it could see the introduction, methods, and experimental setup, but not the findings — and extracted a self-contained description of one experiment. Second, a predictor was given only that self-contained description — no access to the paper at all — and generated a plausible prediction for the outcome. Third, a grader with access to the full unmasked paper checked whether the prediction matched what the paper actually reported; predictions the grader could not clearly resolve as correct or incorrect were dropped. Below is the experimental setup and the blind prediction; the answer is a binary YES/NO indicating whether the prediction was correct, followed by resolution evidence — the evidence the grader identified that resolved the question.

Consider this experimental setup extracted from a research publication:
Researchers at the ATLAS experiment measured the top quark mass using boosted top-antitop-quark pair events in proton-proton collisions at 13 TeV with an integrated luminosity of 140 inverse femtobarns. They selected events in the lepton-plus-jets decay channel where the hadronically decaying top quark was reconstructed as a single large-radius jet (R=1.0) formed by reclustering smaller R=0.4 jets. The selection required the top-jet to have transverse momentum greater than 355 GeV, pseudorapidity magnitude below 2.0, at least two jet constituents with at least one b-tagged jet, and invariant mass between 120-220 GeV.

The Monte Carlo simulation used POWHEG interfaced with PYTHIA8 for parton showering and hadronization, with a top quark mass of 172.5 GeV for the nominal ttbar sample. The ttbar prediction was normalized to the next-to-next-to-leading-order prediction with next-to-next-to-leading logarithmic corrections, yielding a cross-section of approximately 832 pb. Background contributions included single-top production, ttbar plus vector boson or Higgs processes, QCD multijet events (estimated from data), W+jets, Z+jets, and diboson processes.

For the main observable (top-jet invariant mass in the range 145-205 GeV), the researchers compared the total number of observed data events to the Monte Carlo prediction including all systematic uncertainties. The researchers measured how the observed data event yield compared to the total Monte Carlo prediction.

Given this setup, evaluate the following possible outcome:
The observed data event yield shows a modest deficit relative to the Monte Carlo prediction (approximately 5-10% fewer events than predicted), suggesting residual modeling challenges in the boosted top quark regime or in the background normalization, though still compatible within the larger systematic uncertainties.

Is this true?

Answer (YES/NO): NO